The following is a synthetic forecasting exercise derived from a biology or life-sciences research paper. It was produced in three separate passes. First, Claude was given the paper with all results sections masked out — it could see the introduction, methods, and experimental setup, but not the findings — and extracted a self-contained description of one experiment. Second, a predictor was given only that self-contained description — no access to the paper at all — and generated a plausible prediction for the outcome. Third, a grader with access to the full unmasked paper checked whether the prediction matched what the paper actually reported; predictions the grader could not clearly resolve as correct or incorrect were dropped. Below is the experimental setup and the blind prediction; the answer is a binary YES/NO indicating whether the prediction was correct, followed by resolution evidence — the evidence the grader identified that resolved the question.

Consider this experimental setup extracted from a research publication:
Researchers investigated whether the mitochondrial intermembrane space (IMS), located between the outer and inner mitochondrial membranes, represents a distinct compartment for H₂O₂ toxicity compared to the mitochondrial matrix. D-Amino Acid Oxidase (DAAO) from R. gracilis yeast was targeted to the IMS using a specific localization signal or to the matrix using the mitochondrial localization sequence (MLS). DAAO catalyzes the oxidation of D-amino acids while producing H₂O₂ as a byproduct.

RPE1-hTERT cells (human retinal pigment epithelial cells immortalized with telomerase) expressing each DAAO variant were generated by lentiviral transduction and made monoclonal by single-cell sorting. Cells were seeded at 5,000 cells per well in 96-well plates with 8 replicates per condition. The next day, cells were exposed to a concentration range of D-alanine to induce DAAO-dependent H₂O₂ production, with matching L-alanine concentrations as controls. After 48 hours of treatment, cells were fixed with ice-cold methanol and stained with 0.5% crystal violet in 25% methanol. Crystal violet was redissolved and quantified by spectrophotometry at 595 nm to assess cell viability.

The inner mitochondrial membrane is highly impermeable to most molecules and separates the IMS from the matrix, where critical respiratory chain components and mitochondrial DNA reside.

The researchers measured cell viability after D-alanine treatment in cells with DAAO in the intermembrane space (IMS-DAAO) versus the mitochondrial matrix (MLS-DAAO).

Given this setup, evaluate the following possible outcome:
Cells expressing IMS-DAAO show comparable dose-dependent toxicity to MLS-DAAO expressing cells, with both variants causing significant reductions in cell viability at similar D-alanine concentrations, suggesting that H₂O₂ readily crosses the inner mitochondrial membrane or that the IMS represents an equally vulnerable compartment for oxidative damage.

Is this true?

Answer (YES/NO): YES